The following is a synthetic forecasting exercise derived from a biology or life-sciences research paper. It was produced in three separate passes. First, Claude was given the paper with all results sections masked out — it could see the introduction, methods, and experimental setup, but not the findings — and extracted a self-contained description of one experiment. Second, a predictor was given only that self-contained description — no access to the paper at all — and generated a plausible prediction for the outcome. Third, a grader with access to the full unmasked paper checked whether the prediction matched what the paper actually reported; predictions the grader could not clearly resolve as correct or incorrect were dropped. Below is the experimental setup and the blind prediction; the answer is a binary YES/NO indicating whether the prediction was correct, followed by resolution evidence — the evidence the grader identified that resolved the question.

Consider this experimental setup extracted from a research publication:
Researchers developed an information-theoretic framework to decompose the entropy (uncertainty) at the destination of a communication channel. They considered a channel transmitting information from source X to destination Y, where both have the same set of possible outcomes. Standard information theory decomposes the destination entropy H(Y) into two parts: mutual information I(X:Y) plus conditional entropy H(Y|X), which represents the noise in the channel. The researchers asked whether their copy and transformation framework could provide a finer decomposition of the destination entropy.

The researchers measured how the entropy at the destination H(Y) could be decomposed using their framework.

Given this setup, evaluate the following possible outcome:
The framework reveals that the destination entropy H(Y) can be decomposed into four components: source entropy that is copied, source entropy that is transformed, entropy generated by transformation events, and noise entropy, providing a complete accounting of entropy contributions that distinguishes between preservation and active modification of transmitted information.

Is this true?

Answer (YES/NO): NO